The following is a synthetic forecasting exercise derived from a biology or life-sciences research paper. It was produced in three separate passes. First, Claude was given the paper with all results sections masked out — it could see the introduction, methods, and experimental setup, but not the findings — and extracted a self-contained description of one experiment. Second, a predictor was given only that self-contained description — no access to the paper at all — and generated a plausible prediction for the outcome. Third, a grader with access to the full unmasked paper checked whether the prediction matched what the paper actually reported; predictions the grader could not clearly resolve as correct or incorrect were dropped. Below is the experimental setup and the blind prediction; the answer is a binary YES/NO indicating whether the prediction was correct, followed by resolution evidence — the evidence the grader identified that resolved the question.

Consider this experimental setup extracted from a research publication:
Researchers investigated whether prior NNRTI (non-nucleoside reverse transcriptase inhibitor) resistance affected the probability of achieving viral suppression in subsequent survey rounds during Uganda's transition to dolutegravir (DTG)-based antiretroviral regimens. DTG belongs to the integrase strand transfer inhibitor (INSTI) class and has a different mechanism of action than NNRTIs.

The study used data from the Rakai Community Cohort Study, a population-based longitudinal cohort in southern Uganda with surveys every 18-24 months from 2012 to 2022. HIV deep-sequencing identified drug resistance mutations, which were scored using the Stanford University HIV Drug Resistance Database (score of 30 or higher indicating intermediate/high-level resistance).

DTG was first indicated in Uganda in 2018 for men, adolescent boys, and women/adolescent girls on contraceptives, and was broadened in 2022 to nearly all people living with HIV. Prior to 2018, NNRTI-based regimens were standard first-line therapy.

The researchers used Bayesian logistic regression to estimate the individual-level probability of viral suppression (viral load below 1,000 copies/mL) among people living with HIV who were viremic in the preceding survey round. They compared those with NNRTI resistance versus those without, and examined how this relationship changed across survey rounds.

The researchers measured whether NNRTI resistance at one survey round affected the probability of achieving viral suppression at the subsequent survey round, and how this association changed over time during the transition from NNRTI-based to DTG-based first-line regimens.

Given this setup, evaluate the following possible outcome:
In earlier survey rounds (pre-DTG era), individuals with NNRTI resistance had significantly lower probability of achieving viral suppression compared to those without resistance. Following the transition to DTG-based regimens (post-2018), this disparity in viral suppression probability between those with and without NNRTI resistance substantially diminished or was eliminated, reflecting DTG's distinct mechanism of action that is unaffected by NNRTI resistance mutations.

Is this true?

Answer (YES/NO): NO